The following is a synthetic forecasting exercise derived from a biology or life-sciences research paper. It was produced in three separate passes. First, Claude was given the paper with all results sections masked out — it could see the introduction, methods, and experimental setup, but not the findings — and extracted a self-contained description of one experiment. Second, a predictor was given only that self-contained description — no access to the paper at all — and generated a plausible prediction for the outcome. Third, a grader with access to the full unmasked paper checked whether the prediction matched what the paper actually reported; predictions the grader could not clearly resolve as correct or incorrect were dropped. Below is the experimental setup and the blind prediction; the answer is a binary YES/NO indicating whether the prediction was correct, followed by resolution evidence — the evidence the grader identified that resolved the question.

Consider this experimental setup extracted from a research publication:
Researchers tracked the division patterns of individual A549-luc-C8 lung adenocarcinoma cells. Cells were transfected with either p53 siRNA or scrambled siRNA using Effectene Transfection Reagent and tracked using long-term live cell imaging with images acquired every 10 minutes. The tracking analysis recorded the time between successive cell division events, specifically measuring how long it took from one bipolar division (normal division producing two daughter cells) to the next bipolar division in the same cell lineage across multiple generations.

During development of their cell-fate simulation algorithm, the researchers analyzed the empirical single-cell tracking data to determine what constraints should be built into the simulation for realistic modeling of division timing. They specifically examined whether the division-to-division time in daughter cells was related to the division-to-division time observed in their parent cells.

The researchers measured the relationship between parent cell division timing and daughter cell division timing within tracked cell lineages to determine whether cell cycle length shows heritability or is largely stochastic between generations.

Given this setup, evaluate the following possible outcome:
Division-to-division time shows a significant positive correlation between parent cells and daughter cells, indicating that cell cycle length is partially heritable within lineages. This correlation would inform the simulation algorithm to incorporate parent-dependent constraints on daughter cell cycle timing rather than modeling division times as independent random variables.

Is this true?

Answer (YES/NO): YES